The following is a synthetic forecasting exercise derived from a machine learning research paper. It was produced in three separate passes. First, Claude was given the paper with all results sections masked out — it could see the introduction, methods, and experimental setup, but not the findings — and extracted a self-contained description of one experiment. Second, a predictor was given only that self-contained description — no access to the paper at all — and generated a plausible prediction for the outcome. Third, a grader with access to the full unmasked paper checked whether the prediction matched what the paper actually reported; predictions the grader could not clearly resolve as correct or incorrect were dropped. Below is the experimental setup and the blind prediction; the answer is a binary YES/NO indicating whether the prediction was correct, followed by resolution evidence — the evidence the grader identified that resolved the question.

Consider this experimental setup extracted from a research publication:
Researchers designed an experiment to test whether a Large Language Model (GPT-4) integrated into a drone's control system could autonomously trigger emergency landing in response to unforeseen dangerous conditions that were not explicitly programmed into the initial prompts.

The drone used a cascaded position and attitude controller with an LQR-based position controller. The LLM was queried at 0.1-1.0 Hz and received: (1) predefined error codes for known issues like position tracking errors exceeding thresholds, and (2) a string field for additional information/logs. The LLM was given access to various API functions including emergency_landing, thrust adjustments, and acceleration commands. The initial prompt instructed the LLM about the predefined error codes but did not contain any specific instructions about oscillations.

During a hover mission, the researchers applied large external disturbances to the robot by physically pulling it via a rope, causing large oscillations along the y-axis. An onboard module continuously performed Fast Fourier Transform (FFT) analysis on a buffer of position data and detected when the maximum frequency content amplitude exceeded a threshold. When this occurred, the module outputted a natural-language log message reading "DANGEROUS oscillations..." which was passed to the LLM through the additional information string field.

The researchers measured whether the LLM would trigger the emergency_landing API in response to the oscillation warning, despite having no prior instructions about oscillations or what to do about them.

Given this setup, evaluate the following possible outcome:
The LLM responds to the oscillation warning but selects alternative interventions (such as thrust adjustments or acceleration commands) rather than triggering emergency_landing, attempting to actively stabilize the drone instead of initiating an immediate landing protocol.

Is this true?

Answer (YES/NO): NO